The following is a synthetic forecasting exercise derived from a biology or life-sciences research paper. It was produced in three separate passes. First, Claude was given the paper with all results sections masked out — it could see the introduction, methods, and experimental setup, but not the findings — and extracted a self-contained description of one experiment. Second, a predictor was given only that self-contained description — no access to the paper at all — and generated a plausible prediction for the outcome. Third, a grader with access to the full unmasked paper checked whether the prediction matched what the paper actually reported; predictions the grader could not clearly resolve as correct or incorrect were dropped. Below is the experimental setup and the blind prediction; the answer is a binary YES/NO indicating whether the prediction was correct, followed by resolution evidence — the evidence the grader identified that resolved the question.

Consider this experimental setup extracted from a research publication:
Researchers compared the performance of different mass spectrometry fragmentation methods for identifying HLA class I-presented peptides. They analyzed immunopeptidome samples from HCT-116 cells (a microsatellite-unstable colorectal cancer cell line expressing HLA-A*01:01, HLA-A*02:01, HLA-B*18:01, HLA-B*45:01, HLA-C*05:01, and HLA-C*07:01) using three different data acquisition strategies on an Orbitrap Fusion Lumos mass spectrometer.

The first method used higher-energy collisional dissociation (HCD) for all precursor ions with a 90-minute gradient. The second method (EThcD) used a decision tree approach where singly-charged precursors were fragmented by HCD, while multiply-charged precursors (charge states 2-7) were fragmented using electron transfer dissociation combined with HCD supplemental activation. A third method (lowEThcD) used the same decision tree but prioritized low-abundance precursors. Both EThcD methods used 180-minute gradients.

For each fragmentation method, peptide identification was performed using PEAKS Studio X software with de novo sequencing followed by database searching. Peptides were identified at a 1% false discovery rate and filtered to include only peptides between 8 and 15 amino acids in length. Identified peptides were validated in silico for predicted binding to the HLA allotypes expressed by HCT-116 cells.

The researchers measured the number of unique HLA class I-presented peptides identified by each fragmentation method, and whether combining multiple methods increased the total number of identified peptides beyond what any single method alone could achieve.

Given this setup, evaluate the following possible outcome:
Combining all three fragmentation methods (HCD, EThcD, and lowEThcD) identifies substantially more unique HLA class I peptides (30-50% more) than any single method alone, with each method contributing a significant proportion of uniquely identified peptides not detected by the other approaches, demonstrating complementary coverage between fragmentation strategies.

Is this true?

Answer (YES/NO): NO